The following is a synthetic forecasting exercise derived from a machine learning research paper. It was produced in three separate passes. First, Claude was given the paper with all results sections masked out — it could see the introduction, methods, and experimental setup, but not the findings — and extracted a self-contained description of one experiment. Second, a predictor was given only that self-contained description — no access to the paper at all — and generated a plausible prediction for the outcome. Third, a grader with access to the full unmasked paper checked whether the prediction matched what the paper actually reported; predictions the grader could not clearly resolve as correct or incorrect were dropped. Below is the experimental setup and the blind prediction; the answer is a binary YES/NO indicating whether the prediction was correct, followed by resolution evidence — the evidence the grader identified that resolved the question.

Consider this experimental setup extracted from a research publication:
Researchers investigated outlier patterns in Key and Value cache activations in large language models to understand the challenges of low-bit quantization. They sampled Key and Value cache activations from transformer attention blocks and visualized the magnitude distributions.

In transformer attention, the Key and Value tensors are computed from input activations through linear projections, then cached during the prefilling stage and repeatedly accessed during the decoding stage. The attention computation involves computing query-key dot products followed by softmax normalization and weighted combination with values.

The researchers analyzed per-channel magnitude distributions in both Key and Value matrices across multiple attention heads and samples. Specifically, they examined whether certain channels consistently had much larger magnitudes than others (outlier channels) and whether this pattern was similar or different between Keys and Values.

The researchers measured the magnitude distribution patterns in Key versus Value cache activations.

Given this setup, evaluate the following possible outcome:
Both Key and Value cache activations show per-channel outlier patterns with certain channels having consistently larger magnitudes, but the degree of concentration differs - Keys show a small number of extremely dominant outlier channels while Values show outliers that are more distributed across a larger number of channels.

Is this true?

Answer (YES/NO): NO